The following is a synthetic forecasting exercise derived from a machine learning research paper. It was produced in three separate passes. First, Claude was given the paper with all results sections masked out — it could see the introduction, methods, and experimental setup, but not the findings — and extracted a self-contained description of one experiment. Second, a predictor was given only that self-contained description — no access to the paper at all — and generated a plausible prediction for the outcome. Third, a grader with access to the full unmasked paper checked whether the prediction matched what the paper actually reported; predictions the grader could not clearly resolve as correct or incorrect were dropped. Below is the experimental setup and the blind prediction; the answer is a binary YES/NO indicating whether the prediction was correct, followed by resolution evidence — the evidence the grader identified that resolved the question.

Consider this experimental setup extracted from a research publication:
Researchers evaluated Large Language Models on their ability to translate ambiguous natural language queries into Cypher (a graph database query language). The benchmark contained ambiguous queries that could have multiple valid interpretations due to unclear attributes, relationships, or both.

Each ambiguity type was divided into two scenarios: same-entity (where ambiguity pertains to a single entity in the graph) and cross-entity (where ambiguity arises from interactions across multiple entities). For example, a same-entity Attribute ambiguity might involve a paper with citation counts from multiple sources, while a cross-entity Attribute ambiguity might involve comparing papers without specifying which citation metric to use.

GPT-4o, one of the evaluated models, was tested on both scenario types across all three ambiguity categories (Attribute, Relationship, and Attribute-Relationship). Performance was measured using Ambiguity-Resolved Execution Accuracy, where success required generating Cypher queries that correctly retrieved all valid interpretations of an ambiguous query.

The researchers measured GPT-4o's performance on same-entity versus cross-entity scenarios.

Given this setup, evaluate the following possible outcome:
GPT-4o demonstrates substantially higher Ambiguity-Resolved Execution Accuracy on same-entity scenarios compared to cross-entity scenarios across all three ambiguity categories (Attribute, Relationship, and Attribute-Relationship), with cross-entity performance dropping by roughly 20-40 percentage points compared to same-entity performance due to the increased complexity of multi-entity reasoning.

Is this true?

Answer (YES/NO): NO